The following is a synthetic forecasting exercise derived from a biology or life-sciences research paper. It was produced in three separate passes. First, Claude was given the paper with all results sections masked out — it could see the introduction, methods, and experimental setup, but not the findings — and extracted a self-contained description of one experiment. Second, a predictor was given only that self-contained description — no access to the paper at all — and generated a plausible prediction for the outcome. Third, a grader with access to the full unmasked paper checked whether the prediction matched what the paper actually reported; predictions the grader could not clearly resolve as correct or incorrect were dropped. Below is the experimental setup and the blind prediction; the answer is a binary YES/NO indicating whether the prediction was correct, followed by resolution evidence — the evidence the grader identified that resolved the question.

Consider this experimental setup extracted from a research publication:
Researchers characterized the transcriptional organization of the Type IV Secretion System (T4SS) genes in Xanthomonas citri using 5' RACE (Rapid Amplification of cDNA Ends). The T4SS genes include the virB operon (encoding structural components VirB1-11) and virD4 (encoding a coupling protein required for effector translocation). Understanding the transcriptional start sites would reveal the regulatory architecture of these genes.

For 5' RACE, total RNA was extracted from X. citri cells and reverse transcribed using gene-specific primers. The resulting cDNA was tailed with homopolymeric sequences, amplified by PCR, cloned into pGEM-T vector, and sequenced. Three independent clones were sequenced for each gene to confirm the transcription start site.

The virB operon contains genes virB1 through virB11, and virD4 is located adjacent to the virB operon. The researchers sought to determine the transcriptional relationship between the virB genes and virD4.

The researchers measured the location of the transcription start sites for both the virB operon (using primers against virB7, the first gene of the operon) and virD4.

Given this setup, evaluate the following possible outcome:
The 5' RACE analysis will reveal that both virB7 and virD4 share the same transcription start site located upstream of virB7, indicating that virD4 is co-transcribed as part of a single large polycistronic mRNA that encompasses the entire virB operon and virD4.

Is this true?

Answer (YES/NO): NO